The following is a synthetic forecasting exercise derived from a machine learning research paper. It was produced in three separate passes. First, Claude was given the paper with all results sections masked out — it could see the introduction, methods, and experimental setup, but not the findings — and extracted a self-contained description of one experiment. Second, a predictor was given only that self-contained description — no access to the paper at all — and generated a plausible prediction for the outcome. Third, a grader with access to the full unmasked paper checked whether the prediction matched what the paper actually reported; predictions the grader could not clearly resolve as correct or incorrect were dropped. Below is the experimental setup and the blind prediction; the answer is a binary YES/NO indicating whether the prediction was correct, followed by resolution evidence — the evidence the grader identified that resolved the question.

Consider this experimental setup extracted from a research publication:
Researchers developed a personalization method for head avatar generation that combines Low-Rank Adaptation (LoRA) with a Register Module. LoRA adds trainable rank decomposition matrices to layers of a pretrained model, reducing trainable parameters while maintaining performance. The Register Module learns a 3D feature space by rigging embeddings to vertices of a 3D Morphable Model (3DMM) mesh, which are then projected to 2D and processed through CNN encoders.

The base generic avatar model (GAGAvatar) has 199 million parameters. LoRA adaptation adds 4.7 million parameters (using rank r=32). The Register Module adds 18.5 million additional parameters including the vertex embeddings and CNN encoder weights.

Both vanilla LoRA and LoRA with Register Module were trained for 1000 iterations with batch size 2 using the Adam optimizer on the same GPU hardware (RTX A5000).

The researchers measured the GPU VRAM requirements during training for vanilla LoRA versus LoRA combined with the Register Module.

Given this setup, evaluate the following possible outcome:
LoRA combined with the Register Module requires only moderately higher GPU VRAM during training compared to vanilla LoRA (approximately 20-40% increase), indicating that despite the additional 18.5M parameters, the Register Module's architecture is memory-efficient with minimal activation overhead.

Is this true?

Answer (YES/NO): NO